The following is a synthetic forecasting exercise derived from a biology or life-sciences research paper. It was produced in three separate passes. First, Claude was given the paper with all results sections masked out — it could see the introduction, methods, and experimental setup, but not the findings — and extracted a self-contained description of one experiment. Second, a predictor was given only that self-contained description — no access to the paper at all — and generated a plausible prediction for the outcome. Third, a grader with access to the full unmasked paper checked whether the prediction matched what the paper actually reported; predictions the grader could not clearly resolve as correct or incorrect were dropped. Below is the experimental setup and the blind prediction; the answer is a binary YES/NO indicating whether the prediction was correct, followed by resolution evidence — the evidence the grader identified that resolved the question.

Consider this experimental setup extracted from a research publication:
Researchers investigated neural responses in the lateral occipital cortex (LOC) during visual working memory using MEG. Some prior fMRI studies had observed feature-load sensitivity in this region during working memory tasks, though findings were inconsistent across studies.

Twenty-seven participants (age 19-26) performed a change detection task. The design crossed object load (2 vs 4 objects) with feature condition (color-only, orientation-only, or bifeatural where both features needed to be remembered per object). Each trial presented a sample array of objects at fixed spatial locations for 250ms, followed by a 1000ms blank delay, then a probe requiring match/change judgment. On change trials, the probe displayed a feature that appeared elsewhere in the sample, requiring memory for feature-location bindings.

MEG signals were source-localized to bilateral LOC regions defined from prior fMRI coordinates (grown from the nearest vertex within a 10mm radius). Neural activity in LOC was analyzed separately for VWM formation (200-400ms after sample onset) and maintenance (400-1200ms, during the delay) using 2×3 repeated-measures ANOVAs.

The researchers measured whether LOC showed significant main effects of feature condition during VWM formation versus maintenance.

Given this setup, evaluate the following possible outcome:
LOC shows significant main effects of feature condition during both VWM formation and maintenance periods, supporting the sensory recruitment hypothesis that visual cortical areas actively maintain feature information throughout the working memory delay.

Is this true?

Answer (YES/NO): NO